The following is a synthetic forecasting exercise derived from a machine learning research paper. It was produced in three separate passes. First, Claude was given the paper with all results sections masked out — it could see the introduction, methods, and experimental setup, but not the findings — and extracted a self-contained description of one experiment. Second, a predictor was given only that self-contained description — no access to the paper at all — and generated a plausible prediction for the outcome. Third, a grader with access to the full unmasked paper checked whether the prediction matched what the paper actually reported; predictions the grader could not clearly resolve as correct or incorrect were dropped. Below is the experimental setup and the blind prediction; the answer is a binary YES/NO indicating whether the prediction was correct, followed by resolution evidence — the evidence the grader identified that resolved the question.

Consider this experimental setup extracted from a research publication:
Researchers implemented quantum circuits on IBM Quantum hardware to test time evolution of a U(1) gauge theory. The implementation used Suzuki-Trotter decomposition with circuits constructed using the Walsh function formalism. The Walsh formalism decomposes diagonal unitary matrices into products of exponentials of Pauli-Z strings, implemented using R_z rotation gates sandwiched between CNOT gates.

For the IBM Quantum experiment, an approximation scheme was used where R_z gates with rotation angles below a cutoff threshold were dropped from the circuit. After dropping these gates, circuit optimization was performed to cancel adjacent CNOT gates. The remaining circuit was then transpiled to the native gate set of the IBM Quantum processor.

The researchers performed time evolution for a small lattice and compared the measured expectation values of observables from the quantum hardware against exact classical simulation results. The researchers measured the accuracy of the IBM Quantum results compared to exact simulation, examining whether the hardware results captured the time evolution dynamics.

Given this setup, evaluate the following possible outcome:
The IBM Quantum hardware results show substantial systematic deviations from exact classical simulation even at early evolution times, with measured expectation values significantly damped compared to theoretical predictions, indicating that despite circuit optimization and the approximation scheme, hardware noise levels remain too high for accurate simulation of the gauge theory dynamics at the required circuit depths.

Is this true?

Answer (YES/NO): NO